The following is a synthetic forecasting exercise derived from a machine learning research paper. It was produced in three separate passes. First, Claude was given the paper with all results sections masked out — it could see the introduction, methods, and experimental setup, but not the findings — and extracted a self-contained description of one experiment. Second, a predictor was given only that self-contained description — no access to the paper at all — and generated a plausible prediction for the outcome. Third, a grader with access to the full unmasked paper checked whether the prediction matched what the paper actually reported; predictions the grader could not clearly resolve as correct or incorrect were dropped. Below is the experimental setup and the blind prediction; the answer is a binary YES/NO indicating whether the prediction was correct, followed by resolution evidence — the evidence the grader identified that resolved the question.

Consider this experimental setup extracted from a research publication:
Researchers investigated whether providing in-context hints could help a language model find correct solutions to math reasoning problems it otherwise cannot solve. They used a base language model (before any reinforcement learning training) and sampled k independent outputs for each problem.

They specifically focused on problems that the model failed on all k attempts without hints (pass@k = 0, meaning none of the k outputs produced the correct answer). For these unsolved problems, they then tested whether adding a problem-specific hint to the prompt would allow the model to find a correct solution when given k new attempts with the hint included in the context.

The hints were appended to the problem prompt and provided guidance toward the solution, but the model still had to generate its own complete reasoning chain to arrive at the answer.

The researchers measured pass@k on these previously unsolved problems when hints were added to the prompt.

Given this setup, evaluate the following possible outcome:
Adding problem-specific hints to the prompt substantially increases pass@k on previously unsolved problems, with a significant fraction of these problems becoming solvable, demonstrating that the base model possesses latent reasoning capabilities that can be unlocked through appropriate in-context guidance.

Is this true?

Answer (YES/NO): YES